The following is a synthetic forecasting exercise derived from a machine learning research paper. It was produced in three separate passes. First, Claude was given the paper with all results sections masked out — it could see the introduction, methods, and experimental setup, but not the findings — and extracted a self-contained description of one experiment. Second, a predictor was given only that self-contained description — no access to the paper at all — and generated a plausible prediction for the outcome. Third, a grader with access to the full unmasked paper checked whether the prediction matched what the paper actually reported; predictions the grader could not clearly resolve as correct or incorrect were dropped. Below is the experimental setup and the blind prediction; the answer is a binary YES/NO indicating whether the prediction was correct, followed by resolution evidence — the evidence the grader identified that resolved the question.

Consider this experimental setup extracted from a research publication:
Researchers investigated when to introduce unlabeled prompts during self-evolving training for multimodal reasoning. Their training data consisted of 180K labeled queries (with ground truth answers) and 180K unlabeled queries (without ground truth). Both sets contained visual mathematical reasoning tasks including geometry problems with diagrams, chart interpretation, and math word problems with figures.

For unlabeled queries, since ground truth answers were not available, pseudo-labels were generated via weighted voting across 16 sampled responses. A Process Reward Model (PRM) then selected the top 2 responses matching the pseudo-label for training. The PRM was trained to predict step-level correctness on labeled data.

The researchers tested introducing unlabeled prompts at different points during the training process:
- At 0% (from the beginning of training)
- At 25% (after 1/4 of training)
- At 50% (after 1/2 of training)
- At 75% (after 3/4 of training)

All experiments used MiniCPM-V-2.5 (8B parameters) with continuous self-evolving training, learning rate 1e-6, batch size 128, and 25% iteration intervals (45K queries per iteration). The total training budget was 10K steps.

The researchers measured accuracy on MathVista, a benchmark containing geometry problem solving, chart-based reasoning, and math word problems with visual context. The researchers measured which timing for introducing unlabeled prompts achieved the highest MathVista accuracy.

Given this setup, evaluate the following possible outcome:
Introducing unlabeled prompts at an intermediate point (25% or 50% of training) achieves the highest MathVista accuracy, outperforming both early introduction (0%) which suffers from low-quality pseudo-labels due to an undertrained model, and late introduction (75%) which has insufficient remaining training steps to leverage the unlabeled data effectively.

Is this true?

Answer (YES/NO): NO